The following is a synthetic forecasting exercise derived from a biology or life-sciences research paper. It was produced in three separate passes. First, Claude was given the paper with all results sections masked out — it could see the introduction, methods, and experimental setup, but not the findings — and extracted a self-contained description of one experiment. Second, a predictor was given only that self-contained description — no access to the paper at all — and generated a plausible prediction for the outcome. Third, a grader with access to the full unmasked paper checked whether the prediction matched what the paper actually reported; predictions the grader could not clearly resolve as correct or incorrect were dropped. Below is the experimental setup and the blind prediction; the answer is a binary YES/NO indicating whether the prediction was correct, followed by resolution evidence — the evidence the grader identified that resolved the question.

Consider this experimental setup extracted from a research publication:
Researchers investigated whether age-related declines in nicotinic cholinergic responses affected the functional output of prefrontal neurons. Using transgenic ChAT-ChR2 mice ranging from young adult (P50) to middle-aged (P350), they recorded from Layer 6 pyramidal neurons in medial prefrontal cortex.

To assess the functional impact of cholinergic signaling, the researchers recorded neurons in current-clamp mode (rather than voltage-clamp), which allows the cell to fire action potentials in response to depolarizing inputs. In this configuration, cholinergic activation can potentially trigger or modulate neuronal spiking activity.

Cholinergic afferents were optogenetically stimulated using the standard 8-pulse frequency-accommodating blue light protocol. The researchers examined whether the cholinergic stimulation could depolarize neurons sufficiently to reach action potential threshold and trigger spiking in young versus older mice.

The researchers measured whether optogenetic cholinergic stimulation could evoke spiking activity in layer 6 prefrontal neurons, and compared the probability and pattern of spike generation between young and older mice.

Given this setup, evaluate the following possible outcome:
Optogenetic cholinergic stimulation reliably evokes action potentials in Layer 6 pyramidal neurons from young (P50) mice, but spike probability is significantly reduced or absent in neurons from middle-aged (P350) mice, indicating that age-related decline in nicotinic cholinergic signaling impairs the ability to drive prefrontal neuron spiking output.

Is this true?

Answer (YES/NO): NO